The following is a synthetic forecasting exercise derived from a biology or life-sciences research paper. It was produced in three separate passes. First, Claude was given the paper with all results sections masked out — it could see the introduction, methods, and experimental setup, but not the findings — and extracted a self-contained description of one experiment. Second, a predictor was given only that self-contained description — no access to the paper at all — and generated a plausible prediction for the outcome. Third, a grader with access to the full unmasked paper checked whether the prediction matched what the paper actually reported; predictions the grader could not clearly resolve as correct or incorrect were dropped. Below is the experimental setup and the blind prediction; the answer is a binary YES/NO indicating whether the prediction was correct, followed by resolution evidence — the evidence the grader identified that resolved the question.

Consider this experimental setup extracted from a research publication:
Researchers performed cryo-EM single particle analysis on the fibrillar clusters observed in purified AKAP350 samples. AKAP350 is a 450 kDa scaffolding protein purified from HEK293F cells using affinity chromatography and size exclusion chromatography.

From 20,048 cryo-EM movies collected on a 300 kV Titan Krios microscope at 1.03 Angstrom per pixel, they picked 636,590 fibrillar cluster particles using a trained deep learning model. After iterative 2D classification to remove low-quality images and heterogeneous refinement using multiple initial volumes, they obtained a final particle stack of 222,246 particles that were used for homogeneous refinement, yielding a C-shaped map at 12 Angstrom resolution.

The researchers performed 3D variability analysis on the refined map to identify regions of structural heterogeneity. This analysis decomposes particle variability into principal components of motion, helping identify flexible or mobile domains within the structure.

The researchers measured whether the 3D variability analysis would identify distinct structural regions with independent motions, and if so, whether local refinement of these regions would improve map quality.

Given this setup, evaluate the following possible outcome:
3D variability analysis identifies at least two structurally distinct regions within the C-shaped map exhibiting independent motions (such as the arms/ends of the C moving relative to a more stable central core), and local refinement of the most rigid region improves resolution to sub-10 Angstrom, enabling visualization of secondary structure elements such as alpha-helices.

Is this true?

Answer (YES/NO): NO